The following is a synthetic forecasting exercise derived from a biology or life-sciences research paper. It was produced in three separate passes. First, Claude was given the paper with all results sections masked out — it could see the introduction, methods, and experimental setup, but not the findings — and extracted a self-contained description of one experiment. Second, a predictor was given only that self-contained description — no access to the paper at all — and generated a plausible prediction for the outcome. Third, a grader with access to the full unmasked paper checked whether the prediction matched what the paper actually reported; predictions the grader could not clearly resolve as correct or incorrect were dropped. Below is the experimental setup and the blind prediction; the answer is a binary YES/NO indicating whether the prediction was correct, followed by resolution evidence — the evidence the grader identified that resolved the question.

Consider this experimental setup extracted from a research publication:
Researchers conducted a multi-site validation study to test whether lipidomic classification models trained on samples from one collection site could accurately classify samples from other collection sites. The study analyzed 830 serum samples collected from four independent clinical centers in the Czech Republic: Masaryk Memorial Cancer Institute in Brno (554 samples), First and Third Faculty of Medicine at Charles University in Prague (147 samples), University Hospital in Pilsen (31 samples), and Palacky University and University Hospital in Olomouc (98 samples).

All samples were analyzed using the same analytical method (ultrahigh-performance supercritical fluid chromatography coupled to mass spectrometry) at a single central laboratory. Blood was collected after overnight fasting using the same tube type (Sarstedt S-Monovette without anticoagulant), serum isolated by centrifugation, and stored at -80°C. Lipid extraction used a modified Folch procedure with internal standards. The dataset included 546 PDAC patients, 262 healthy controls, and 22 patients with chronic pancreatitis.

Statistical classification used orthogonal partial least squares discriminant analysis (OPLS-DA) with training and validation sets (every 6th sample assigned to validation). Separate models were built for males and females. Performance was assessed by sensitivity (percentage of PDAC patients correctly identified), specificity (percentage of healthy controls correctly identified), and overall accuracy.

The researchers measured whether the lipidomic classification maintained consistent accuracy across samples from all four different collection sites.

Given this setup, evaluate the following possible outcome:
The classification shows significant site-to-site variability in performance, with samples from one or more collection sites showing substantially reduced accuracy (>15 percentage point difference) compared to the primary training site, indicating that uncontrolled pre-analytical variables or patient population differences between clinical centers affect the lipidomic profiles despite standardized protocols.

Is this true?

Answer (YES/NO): NO